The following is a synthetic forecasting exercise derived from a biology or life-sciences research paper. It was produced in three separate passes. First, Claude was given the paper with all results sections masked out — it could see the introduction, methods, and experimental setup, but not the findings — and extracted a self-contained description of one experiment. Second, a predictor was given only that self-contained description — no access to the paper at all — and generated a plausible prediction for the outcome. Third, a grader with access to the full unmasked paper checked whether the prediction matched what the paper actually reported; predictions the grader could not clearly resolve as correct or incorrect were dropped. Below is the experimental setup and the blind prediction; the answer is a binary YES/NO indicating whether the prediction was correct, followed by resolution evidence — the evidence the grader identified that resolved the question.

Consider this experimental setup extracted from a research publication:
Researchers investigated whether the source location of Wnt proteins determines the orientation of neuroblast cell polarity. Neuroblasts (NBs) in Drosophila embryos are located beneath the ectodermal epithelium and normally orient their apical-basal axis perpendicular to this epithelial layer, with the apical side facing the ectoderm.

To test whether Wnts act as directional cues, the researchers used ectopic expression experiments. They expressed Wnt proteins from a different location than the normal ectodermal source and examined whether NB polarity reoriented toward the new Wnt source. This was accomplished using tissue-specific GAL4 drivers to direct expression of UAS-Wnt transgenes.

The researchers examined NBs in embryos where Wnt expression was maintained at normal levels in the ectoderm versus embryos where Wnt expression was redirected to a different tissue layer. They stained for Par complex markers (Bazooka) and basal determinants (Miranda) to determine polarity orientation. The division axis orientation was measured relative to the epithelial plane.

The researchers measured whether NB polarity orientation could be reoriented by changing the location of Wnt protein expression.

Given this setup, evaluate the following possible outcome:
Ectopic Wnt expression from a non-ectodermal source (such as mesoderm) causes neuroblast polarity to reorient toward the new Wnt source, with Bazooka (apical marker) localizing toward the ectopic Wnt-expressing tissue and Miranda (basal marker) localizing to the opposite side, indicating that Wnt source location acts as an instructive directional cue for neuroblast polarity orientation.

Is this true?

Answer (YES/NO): NO